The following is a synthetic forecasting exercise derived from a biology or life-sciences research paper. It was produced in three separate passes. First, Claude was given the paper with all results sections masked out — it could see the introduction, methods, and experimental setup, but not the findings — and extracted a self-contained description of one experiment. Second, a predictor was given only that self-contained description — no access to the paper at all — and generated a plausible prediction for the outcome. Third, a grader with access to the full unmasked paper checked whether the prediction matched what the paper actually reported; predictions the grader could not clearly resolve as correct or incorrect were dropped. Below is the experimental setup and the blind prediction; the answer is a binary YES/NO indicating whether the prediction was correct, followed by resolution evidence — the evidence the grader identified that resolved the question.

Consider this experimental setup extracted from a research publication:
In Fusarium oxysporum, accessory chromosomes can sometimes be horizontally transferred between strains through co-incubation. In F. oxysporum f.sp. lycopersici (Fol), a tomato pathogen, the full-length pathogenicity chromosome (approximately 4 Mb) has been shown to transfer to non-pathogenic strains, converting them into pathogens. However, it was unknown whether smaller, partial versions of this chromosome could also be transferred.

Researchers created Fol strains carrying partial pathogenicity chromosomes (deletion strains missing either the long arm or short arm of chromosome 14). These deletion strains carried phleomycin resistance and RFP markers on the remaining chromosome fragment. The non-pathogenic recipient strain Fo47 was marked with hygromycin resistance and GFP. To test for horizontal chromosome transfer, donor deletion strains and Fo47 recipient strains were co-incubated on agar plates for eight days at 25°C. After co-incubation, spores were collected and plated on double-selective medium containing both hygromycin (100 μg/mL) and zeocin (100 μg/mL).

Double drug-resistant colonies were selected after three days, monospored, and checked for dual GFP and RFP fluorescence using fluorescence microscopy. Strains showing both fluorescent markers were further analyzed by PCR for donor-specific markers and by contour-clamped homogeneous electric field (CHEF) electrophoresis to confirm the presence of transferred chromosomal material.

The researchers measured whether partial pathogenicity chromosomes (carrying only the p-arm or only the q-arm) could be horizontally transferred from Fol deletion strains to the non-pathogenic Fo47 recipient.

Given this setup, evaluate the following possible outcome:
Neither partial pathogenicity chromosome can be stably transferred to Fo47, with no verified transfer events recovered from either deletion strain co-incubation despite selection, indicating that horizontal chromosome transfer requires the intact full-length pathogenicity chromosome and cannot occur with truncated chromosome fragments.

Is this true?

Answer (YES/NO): NO